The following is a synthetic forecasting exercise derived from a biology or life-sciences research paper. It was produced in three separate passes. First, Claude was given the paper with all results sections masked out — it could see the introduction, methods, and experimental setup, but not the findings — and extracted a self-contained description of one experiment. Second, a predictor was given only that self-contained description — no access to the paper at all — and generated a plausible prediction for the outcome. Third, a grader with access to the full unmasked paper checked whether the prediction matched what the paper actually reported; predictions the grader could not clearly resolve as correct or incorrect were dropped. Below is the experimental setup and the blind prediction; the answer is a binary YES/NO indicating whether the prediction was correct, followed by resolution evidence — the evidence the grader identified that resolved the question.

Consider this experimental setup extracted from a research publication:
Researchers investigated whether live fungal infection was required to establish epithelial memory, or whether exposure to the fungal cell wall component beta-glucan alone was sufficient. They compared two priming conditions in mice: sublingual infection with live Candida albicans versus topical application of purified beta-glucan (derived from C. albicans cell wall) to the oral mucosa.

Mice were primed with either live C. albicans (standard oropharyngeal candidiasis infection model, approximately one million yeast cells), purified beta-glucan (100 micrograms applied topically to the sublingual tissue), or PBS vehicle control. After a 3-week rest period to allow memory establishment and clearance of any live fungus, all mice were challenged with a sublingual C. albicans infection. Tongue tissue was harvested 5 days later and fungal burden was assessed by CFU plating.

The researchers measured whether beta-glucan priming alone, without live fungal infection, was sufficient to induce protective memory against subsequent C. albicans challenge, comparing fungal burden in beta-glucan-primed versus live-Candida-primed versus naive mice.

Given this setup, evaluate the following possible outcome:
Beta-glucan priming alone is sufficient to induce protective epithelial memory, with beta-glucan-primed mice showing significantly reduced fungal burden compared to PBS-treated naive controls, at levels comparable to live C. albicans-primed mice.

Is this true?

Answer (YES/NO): YES